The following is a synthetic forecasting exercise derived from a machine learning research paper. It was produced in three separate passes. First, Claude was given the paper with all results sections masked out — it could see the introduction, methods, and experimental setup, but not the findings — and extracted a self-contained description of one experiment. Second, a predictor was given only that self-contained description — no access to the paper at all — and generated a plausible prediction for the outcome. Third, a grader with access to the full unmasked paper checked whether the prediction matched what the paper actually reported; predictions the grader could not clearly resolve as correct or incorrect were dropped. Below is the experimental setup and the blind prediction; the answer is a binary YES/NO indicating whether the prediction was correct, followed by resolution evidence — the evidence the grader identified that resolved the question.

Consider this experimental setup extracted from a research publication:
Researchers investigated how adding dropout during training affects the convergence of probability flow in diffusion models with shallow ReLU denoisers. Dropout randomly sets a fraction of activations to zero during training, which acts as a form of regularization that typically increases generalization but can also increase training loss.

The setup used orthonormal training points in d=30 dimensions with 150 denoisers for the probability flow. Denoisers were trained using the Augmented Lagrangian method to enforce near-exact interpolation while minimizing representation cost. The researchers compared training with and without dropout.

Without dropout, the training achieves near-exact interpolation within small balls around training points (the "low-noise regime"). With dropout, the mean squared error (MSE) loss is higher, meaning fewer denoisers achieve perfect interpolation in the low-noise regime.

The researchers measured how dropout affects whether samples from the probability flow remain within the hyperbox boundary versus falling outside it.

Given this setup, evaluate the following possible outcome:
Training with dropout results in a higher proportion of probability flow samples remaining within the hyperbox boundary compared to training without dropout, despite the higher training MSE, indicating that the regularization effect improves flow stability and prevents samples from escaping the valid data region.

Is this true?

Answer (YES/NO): NO